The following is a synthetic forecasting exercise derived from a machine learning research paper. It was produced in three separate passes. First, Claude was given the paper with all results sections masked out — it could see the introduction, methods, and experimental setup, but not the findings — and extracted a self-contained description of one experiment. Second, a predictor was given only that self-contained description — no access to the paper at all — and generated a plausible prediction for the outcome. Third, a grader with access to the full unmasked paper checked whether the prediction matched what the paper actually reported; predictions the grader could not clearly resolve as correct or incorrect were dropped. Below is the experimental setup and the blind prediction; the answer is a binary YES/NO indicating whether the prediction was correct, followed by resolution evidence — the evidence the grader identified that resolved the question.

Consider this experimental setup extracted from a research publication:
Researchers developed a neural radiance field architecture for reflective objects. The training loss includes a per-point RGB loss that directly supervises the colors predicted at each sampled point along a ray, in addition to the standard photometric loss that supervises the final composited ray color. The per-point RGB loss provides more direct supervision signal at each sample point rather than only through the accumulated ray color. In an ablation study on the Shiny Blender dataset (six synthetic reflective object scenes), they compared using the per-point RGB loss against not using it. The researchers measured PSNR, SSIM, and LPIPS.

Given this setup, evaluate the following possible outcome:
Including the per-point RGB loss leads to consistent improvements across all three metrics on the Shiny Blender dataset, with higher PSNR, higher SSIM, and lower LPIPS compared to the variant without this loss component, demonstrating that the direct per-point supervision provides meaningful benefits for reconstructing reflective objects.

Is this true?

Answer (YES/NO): YES